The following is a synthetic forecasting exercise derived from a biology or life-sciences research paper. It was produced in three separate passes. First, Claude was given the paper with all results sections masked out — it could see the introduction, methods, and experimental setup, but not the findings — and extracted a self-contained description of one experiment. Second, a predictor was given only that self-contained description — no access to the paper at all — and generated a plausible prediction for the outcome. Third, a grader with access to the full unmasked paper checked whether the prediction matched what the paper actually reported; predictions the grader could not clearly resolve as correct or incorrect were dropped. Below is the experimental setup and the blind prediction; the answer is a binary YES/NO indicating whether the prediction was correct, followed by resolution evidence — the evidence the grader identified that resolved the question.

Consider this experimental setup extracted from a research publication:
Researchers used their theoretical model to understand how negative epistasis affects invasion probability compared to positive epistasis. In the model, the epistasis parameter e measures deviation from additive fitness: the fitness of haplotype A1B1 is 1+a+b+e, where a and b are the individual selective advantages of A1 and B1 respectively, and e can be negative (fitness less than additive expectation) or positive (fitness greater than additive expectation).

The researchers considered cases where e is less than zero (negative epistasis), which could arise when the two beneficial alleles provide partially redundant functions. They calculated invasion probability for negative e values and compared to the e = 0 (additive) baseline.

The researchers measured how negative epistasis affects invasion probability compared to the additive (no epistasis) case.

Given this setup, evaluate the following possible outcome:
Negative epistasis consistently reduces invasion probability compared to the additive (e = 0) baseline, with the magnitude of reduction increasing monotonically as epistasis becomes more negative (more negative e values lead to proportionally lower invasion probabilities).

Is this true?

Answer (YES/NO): NO